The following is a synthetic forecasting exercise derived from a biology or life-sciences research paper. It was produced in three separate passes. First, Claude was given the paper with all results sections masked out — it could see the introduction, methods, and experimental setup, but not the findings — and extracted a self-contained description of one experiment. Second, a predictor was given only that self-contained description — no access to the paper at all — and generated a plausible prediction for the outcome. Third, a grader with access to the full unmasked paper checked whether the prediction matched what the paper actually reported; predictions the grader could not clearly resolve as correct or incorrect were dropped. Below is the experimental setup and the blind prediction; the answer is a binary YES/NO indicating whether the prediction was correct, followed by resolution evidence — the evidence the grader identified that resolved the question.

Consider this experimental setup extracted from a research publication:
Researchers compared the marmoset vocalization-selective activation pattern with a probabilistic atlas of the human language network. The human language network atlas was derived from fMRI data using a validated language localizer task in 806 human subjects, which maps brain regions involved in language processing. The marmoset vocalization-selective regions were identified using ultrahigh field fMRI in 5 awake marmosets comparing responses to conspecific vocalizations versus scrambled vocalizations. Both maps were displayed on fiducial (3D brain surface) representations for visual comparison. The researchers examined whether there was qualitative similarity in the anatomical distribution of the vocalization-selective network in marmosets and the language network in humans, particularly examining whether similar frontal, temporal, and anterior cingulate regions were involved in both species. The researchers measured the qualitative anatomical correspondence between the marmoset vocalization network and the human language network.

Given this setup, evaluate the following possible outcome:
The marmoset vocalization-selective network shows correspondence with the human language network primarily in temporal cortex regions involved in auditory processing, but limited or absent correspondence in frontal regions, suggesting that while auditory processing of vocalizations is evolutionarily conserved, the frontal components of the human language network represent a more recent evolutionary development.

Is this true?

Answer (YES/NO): NO